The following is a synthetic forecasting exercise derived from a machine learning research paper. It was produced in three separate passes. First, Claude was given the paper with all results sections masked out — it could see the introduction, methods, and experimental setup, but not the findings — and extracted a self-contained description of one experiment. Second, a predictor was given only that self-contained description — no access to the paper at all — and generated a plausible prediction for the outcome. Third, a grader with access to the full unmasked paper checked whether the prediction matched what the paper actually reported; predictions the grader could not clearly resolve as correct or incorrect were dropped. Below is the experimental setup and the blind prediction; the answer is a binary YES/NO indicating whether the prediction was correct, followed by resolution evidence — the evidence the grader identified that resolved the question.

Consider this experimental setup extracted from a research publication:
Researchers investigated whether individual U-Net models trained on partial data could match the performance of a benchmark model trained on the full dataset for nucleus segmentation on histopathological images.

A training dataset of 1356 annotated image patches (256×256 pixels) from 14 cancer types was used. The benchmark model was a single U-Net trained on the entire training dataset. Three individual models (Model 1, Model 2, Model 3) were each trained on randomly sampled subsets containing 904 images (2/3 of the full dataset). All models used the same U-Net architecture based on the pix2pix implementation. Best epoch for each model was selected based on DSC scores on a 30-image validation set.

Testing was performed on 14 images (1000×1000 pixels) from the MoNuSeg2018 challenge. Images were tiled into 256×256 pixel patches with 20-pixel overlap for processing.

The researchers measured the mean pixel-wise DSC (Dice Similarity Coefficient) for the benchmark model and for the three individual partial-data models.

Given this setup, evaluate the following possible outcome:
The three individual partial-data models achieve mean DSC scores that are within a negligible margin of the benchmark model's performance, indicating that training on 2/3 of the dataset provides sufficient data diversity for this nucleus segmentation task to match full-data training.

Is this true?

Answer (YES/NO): NO